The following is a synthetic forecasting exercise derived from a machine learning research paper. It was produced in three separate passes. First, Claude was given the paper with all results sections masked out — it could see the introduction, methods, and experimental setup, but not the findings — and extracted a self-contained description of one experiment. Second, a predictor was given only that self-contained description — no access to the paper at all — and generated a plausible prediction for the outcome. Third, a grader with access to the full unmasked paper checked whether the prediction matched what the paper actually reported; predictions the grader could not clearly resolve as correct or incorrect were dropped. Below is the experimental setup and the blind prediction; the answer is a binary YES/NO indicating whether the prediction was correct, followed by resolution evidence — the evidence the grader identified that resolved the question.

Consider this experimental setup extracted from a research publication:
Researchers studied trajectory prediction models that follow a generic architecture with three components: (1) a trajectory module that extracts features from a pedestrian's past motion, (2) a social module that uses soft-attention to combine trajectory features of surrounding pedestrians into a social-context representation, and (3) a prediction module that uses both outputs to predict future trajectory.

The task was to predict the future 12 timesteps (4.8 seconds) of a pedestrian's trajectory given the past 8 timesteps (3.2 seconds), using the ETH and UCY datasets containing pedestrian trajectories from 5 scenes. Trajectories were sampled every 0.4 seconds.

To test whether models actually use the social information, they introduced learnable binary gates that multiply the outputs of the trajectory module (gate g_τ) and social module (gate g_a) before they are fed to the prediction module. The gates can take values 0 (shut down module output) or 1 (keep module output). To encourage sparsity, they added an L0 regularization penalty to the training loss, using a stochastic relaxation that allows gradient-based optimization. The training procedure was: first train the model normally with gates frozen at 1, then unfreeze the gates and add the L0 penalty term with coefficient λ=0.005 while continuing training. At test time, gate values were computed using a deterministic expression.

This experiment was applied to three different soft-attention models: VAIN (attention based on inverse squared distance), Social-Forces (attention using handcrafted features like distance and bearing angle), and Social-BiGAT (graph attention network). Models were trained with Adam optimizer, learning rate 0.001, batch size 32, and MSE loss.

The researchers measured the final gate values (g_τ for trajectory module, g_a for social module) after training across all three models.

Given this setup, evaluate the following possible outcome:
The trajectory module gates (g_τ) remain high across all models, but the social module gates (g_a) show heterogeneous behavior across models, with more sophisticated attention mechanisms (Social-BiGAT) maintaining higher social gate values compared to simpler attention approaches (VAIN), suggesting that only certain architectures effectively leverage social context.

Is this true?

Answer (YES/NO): NO